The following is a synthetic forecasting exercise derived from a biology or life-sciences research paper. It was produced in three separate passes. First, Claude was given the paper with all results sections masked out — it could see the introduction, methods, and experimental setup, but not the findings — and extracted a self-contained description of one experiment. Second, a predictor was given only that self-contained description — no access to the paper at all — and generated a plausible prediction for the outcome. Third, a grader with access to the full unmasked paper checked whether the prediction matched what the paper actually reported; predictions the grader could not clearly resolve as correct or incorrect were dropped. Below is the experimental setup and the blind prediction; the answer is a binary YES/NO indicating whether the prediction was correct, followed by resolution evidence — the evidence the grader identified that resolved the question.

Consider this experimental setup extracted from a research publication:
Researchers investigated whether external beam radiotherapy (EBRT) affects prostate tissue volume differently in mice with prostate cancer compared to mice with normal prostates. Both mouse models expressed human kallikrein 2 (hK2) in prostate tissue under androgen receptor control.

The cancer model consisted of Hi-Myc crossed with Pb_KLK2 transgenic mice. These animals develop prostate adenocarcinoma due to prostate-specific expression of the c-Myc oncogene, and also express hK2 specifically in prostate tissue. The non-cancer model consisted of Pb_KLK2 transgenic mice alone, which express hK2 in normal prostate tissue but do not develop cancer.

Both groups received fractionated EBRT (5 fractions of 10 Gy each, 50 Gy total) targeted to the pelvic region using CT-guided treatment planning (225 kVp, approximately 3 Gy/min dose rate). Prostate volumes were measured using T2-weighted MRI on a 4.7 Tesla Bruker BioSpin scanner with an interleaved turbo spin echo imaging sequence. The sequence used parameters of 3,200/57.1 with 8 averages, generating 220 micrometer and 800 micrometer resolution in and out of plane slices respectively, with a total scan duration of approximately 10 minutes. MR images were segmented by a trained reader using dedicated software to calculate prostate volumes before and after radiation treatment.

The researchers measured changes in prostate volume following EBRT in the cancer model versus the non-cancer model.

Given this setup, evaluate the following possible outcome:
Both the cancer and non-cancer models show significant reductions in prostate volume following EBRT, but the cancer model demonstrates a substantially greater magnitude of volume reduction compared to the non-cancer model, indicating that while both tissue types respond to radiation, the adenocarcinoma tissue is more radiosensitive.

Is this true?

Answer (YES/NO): NO